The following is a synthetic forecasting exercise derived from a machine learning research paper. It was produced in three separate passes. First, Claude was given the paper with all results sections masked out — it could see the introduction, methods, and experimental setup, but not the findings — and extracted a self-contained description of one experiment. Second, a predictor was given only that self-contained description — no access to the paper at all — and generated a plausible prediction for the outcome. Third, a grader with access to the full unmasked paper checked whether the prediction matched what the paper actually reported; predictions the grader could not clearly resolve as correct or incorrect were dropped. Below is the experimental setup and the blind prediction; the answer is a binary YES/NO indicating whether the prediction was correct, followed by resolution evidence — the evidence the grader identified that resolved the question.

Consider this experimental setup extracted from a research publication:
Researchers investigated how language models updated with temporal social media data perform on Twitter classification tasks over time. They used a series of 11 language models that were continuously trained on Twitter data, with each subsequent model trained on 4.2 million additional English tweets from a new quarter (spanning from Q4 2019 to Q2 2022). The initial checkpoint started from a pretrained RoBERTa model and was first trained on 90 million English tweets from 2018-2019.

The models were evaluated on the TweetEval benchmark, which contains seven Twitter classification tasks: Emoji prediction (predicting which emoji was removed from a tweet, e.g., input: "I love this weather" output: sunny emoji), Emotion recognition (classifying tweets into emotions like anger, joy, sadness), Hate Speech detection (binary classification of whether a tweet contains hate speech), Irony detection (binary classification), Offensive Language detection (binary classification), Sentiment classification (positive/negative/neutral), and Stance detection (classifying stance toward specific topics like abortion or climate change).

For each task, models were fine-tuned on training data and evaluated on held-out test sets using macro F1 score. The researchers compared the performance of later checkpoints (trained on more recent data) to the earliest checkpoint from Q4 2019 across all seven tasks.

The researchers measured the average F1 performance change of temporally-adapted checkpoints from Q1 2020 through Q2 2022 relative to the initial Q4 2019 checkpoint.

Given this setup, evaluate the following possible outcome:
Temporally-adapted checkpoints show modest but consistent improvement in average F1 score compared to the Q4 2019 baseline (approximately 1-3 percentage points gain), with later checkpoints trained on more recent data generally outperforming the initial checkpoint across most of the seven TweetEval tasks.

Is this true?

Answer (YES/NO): NO